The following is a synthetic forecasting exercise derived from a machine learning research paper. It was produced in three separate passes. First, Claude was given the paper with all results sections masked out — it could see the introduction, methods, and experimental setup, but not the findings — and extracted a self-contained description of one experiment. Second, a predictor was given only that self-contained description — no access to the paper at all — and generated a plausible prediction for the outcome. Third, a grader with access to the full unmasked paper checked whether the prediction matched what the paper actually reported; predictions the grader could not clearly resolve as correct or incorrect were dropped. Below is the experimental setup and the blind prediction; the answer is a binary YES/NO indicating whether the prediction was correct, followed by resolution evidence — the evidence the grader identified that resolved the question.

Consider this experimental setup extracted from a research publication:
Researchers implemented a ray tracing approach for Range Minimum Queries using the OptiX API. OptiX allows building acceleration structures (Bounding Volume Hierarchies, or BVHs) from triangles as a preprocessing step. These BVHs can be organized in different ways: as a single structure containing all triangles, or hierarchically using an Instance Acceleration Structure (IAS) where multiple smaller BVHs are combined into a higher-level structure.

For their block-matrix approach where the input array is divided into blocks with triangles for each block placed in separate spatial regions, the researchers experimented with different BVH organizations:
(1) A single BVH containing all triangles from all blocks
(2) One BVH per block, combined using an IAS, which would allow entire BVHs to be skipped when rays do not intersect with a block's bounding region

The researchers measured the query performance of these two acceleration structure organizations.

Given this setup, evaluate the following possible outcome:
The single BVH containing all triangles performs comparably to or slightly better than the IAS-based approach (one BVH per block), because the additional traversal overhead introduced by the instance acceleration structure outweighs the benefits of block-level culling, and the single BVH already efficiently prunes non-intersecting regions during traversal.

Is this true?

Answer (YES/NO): YES